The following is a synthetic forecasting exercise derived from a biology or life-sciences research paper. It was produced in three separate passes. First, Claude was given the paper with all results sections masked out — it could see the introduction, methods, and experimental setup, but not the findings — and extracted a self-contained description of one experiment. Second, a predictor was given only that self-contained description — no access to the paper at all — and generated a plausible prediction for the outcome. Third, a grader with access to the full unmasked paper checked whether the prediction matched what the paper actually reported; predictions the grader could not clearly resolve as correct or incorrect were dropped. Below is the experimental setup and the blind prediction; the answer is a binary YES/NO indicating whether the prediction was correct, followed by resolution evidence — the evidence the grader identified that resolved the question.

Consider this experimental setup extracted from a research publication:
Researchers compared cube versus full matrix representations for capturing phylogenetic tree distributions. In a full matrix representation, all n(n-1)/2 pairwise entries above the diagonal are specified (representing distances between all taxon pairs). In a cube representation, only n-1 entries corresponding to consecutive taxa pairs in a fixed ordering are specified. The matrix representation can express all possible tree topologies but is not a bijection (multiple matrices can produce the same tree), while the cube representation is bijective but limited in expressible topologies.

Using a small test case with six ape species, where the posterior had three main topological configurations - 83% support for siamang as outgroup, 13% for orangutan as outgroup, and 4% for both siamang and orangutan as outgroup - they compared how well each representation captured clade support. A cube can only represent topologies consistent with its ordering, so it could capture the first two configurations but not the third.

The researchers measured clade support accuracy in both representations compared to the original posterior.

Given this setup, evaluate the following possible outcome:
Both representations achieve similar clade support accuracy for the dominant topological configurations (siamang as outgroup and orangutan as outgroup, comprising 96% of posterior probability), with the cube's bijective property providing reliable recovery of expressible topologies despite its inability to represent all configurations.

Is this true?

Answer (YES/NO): NO